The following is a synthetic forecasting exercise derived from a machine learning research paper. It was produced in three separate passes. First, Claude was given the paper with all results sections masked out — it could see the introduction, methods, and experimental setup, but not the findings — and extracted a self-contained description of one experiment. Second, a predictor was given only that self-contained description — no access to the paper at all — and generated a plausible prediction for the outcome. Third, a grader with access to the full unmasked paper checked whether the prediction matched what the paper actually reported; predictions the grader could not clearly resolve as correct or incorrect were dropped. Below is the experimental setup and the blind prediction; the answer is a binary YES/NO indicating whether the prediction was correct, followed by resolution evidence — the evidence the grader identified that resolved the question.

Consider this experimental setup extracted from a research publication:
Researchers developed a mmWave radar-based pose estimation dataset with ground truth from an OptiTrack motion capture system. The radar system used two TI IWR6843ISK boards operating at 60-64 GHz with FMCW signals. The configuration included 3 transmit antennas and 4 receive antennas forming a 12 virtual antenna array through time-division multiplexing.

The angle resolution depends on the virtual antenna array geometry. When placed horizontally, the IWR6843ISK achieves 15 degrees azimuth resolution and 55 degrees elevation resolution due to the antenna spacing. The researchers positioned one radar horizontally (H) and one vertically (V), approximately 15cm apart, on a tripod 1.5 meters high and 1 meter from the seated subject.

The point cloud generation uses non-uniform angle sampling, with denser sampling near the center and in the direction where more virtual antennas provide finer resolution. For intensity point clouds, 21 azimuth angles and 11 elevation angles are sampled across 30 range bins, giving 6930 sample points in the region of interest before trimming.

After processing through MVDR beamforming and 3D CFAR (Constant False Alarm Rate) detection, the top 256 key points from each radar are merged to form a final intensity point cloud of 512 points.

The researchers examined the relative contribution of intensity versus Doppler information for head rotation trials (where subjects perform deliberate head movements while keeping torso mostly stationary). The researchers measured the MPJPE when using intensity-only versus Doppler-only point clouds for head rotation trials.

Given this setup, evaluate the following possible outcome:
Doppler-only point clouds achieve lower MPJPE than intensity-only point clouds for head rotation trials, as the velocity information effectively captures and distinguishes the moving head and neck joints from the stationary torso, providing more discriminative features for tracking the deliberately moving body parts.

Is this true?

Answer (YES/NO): NO